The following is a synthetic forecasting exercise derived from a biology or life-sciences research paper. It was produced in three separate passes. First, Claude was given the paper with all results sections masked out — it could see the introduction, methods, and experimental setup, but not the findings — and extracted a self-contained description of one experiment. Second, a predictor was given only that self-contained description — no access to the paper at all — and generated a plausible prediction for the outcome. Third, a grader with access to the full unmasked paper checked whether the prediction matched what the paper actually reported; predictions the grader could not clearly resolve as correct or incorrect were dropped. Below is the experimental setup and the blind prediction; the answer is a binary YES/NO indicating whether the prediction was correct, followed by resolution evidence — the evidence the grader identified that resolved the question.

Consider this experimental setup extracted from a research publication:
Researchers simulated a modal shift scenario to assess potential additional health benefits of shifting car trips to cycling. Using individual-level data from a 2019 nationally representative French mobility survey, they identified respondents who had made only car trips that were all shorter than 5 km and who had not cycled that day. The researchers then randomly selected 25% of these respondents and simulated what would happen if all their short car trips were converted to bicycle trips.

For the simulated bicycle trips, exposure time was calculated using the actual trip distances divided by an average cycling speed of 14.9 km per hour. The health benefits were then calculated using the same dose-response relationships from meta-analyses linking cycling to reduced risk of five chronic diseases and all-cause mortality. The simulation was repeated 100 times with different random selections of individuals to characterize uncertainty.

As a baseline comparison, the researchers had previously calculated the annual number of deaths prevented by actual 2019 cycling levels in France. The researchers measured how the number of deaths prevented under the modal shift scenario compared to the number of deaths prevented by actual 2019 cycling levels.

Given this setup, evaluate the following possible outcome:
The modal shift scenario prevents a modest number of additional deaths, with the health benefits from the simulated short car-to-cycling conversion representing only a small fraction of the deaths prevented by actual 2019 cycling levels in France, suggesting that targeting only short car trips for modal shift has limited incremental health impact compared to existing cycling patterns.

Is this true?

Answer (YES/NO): NO